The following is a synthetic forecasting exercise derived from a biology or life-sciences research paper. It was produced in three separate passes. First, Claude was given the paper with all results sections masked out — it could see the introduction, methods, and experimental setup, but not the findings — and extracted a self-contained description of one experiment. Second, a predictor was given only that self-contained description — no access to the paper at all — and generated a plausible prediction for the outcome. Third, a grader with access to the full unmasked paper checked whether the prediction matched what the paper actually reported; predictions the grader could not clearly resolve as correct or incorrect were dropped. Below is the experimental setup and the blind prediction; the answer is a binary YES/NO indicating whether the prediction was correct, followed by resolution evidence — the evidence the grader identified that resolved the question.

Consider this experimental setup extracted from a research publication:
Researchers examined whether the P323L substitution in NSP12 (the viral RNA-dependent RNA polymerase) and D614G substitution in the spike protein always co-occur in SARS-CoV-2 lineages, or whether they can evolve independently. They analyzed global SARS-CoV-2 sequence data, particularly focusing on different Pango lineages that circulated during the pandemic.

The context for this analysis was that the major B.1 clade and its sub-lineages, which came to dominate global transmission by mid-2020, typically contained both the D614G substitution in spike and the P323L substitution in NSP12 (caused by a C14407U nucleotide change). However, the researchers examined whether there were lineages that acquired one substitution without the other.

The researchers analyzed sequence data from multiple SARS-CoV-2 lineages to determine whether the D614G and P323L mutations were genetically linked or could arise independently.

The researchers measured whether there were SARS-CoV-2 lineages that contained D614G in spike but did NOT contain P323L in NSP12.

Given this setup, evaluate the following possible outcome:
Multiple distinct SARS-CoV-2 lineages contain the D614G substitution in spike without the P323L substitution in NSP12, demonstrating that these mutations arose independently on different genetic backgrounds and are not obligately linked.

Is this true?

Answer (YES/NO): YES